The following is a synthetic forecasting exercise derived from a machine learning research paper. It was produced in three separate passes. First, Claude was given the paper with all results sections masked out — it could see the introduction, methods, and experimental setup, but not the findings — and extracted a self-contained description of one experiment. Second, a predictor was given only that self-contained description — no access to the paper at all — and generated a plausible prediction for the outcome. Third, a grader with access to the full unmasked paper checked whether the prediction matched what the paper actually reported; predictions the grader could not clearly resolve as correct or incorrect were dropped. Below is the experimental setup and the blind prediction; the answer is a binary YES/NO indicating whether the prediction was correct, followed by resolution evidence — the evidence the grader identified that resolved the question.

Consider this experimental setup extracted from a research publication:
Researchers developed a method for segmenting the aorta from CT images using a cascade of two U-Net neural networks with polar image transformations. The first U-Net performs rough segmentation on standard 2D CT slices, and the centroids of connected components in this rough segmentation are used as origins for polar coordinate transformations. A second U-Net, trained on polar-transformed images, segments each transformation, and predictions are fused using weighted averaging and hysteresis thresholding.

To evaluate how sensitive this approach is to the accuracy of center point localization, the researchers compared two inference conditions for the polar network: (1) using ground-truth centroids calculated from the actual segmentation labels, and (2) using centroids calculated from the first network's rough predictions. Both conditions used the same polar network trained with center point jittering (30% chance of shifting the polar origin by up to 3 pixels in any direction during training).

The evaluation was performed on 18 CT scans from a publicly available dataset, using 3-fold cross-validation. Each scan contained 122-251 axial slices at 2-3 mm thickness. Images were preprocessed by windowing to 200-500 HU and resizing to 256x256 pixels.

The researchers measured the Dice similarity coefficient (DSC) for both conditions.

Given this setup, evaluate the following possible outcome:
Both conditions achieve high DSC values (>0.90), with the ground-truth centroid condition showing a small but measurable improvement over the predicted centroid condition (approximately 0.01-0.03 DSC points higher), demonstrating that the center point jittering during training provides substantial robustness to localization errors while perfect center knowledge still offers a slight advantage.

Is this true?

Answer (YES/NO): NO